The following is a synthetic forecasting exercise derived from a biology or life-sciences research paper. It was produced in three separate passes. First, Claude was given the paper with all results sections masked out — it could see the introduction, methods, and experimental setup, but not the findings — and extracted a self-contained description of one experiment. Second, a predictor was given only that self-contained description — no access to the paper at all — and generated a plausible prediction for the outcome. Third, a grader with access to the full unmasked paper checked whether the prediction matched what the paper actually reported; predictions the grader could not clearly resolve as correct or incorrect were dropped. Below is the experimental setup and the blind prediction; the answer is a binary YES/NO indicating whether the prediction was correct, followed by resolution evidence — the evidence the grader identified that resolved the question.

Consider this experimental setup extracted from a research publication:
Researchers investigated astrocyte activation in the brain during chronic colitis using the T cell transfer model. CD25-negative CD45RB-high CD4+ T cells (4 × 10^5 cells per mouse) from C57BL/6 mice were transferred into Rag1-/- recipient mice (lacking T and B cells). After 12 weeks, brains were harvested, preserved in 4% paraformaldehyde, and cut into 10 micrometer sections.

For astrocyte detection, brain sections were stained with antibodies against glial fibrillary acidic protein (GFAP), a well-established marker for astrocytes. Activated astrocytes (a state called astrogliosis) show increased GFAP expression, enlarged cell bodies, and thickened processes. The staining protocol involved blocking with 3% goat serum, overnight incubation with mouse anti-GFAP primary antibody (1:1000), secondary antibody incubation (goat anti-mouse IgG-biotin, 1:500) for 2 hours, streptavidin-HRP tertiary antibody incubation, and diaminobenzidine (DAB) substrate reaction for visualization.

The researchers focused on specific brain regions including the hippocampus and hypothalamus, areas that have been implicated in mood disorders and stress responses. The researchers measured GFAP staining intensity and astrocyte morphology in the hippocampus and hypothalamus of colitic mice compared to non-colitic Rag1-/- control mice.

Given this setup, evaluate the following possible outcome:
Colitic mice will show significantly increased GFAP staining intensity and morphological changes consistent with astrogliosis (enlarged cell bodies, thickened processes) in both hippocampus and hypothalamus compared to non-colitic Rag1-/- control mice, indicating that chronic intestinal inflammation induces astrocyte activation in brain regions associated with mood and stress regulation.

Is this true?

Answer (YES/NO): NO